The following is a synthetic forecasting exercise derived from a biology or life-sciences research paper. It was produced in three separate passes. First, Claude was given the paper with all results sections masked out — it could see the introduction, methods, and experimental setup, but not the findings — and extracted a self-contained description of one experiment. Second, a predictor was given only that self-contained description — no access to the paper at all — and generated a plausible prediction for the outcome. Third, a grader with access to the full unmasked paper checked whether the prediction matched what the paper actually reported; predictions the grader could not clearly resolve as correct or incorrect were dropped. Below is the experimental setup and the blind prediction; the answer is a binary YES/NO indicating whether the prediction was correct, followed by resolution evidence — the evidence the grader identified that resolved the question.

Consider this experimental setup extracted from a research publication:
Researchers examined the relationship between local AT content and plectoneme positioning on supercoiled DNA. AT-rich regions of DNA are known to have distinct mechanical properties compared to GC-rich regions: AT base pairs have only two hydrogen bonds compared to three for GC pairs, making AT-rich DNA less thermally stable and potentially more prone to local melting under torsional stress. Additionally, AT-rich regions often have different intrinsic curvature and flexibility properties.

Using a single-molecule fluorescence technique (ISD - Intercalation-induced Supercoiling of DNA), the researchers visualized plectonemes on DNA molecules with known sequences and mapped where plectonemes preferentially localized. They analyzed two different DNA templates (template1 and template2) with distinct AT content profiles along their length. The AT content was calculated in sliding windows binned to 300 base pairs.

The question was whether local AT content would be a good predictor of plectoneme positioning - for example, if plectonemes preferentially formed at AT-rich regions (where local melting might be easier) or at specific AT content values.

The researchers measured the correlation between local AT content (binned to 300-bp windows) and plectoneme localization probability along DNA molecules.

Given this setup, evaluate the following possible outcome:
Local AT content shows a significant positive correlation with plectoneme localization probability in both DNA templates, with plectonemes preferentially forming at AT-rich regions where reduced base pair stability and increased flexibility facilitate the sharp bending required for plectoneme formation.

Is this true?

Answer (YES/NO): NO